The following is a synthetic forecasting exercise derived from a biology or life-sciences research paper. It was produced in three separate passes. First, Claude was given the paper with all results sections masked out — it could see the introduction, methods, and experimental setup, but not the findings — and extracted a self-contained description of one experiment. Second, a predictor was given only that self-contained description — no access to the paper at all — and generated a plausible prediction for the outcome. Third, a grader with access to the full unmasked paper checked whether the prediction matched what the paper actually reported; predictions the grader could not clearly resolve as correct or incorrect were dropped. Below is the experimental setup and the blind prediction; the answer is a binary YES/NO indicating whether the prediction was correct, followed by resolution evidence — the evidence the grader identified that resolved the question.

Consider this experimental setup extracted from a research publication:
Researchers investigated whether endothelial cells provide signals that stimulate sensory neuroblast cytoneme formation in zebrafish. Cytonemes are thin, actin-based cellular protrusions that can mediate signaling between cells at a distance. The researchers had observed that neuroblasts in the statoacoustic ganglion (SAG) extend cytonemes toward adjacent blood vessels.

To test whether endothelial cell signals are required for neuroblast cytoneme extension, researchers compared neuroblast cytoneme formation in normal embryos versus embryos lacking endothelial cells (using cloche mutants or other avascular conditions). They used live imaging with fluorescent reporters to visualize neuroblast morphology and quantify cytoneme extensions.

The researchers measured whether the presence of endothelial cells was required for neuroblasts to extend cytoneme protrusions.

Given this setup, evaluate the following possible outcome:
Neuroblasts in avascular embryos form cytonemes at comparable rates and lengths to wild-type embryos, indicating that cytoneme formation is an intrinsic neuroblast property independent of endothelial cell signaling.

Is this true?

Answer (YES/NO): NO